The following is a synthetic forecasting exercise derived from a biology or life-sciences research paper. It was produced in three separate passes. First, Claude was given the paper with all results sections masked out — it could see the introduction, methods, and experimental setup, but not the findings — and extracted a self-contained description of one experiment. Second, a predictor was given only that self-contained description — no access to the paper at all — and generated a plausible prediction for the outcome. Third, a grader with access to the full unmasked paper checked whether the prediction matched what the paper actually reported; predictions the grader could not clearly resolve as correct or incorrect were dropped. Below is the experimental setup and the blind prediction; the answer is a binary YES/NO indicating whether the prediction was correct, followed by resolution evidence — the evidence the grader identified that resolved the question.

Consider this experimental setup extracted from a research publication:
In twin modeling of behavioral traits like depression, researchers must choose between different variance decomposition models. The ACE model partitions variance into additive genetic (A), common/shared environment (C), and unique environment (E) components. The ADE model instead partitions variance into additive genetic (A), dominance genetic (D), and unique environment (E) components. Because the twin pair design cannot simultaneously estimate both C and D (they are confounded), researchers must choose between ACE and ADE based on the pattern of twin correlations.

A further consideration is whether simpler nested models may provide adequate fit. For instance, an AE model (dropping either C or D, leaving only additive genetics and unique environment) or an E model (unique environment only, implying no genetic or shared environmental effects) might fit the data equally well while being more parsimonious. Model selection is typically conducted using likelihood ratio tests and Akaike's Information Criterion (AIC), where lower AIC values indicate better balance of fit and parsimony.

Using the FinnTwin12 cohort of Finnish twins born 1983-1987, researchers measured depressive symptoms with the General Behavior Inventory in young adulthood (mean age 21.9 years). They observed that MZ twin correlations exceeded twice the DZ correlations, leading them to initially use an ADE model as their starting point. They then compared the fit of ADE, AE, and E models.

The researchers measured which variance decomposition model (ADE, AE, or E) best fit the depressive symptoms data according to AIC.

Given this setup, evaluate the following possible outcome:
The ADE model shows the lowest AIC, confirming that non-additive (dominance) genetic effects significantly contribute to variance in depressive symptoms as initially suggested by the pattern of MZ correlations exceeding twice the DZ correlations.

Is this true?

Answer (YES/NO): NO